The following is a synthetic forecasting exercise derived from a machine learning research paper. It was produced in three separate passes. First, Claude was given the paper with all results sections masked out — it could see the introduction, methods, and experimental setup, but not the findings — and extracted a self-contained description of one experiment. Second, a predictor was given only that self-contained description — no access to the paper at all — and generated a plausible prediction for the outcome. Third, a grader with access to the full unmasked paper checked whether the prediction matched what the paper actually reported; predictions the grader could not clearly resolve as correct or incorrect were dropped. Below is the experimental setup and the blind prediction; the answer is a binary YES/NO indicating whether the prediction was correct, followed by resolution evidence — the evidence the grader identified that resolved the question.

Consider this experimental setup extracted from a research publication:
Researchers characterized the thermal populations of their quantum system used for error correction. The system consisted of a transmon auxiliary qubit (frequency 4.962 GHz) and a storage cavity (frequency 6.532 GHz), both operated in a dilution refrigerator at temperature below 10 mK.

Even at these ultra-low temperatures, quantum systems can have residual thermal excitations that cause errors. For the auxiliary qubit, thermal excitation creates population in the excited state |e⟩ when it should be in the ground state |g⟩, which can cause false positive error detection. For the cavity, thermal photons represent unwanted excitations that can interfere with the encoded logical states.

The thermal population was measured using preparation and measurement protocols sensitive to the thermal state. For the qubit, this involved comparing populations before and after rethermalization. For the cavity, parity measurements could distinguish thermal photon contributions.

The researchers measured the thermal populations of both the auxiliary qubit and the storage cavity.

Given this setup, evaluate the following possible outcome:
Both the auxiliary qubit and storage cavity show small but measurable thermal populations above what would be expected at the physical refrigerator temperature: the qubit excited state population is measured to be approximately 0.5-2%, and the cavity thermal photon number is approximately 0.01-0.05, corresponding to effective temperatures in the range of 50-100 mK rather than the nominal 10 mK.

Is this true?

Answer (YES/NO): NO